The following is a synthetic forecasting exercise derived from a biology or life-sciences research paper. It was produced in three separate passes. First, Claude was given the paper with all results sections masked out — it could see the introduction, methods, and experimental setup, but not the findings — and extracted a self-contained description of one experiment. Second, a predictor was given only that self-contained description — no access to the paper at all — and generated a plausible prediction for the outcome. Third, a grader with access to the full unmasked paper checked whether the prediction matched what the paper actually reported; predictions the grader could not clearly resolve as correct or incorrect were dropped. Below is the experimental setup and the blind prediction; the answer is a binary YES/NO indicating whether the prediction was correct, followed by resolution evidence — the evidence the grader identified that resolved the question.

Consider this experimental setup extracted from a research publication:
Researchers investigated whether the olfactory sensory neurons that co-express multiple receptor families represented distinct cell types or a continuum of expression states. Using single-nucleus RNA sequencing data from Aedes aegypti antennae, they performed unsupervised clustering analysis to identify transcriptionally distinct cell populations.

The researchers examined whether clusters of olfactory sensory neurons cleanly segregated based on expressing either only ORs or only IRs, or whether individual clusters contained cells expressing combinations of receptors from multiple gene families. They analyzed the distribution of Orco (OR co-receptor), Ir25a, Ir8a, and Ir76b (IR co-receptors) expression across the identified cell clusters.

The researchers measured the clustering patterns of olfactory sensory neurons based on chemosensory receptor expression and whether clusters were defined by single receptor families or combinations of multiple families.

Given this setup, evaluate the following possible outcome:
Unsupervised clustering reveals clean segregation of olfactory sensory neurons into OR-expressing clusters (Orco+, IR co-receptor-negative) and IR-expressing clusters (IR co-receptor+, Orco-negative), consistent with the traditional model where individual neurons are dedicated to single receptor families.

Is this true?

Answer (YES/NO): NO